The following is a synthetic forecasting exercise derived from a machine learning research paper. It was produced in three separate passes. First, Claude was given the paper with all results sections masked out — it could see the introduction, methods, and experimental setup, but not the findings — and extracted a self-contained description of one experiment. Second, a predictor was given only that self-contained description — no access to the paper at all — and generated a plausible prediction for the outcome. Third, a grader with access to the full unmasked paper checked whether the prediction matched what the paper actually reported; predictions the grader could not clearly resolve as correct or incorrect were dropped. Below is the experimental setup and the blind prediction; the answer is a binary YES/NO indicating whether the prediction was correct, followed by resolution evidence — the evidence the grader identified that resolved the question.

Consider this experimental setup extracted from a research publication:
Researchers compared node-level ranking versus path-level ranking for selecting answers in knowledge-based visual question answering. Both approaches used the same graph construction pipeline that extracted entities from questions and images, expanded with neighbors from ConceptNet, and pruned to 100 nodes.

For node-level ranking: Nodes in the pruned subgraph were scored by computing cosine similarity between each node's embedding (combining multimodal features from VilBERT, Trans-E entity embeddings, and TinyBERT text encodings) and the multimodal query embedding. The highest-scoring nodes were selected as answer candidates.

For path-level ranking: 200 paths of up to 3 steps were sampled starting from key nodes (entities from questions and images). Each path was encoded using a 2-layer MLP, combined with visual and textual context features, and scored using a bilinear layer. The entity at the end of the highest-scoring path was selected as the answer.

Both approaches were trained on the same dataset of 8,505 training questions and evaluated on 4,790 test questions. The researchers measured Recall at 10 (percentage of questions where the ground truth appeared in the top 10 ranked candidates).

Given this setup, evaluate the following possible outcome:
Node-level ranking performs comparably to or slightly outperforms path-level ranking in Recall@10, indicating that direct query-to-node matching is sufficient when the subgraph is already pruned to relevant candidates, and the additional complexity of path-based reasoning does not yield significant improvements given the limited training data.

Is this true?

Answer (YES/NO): YES